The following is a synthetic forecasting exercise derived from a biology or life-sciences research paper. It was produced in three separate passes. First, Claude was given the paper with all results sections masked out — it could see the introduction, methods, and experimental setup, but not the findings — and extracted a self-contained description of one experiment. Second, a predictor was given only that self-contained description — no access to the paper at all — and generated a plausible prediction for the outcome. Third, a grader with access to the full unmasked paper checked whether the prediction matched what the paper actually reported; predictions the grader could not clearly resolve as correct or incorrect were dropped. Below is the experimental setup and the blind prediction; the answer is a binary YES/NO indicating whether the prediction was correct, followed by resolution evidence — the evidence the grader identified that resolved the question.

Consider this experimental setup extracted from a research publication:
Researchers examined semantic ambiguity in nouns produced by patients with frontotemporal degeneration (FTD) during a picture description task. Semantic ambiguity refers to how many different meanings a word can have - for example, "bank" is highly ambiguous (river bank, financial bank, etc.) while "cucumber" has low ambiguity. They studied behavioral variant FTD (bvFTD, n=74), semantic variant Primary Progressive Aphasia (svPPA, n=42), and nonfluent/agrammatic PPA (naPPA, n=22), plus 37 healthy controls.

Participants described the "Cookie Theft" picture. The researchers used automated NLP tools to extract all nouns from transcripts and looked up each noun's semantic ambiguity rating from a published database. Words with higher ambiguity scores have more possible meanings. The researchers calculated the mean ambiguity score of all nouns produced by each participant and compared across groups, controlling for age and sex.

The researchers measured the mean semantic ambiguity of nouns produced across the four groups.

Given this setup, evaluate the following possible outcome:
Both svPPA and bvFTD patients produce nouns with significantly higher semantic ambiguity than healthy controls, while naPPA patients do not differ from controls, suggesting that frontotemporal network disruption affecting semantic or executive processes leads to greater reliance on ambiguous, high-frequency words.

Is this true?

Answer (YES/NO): NO